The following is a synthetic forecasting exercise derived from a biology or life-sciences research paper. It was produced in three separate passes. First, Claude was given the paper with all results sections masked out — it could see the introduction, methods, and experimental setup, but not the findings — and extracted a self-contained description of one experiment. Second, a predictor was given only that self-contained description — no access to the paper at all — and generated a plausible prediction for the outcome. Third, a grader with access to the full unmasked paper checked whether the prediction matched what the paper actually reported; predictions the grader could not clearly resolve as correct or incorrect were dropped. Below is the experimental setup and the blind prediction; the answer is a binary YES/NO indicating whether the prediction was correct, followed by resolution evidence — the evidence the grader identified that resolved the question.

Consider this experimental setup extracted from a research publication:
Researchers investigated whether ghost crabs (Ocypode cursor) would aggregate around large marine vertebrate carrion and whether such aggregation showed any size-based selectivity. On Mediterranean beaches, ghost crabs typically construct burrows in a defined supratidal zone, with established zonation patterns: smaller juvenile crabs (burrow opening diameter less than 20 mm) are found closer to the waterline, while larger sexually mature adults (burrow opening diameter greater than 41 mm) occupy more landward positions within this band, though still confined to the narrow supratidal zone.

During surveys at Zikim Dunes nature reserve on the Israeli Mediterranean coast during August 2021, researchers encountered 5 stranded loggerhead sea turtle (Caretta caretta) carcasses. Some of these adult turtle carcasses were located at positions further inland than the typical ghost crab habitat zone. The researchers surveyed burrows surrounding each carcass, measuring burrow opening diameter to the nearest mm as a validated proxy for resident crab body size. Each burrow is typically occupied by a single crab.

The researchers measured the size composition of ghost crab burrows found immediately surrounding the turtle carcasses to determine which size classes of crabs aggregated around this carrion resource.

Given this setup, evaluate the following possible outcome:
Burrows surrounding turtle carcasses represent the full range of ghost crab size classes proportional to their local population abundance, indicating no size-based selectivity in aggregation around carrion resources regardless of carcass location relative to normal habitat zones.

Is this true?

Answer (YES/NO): NO